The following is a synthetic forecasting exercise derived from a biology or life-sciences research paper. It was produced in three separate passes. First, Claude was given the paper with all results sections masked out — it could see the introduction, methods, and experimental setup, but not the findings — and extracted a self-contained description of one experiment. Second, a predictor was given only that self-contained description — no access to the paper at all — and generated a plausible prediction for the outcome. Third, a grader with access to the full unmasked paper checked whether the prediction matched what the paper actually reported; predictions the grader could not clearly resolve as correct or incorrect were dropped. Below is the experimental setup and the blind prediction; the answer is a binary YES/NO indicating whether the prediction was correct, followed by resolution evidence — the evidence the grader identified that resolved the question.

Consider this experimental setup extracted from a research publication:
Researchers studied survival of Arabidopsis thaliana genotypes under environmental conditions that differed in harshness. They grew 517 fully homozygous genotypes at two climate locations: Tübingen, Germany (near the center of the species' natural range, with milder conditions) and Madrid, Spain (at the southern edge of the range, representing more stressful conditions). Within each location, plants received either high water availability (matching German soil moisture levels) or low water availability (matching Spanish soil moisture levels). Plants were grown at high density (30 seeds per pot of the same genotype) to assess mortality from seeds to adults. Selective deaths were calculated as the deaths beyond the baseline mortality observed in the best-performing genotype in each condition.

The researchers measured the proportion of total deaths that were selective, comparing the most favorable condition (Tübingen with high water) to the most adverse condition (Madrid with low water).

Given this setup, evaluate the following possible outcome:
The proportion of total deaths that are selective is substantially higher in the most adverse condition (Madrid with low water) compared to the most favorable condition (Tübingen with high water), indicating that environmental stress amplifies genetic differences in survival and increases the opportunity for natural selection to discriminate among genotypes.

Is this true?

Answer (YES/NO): YES